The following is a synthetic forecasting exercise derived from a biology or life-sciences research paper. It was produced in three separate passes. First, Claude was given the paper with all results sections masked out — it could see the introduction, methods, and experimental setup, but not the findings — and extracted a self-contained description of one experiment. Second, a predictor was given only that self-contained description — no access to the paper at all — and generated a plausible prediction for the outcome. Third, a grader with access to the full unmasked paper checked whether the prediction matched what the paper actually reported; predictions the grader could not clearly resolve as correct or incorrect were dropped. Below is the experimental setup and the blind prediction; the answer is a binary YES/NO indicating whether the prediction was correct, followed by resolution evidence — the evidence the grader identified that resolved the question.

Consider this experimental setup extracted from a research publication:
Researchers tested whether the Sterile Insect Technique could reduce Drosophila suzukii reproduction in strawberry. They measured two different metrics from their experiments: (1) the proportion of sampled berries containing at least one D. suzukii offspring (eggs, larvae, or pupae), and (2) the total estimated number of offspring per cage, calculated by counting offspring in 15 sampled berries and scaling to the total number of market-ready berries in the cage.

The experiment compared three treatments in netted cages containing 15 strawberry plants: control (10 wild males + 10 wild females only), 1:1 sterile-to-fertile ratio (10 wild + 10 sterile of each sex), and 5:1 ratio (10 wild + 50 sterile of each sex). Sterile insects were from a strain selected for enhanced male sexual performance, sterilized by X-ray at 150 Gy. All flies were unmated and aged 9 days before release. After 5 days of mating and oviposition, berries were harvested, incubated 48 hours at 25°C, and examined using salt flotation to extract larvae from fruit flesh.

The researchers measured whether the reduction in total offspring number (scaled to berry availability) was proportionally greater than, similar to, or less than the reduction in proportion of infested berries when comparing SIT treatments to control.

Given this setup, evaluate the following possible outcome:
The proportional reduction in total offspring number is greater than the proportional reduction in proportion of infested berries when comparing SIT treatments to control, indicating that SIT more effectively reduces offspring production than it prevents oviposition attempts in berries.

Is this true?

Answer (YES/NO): YES